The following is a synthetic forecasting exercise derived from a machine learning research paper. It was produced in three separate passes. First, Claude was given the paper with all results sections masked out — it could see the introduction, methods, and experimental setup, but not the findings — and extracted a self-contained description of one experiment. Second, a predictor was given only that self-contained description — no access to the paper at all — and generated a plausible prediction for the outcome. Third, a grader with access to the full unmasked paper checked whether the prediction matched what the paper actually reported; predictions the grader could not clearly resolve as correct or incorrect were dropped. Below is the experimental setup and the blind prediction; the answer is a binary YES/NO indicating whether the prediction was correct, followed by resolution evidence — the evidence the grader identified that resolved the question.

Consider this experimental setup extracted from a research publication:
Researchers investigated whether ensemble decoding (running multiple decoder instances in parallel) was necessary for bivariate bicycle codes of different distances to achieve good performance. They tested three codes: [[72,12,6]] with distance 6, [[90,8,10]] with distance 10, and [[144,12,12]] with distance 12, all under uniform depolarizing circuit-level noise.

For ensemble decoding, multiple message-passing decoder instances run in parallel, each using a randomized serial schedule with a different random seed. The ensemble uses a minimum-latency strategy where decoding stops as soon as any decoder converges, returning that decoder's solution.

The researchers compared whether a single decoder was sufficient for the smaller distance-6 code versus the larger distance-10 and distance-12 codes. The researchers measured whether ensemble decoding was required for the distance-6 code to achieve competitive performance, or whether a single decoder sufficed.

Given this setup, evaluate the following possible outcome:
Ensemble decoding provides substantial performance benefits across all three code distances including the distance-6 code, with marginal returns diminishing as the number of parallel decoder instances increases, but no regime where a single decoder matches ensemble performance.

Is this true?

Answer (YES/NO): NO